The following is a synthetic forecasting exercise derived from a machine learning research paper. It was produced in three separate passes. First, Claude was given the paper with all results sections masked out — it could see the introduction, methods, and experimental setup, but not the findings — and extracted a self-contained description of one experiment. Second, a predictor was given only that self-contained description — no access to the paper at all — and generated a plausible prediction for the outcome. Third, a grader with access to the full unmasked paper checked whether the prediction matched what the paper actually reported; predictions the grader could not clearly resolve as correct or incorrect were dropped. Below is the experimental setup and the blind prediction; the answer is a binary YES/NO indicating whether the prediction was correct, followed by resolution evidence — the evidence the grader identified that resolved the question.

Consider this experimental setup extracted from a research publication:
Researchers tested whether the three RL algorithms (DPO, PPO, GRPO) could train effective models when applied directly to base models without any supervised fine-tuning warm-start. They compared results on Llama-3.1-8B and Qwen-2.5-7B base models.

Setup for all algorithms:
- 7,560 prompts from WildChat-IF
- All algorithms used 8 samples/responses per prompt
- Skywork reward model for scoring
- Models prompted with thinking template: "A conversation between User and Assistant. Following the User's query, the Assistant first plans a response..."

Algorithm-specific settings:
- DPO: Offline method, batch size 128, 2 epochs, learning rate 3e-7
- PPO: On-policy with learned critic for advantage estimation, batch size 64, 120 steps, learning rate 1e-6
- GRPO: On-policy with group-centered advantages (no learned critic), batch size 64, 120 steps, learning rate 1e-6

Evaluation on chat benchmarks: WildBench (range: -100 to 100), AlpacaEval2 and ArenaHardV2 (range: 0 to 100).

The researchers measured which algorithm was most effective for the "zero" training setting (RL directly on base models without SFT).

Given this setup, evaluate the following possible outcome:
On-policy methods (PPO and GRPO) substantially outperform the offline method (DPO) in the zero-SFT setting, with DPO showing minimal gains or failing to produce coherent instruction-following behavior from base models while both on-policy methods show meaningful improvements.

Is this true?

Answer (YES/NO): NO